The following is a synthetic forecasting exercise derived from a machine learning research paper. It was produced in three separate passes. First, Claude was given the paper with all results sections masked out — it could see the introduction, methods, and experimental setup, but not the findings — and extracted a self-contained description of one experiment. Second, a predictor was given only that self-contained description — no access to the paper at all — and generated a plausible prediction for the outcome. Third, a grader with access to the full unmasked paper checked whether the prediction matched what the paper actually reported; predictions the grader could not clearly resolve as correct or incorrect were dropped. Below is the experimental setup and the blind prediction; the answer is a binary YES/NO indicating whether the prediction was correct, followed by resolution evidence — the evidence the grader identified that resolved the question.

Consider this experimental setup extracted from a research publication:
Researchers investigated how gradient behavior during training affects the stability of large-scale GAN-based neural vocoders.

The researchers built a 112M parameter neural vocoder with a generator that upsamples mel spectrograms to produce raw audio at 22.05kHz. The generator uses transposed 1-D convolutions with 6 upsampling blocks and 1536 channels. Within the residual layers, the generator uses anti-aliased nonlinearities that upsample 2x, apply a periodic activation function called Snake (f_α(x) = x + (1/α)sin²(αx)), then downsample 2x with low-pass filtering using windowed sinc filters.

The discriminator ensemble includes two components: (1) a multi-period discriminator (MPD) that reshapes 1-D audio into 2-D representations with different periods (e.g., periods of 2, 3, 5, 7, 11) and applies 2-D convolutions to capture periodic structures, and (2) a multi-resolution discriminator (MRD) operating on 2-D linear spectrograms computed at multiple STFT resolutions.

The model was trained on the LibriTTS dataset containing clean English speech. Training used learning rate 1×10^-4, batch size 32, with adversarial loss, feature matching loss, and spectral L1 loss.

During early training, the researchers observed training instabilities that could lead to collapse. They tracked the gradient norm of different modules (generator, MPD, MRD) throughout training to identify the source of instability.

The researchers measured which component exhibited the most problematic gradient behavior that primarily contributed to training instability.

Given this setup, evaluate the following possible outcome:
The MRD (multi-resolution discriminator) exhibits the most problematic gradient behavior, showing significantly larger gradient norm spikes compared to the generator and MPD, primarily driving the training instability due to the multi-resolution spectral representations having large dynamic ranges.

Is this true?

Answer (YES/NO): NO